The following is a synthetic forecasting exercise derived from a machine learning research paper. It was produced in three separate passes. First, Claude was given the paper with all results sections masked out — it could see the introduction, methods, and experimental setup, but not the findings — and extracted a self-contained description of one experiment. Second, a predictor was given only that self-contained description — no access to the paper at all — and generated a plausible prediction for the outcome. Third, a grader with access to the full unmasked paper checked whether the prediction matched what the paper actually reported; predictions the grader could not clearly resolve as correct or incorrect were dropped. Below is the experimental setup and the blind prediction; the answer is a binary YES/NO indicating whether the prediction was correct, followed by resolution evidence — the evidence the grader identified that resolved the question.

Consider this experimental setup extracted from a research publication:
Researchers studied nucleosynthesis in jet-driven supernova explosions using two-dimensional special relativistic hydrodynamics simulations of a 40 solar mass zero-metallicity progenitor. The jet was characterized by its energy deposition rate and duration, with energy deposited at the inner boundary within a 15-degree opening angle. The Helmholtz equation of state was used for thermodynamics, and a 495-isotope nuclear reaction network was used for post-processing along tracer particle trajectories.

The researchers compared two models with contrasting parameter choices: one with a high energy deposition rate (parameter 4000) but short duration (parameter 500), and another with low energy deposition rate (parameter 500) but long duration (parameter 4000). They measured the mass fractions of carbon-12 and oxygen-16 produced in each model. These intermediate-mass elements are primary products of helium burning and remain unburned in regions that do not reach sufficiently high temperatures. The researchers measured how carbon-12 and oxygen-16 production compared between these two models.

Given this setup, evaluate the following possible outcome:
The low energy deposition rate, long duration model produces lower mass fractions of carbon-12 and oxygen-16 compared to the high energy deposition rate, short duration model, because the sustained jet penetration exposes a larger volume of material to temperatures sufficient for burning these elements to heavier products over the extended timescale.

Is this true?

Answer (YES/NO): NO